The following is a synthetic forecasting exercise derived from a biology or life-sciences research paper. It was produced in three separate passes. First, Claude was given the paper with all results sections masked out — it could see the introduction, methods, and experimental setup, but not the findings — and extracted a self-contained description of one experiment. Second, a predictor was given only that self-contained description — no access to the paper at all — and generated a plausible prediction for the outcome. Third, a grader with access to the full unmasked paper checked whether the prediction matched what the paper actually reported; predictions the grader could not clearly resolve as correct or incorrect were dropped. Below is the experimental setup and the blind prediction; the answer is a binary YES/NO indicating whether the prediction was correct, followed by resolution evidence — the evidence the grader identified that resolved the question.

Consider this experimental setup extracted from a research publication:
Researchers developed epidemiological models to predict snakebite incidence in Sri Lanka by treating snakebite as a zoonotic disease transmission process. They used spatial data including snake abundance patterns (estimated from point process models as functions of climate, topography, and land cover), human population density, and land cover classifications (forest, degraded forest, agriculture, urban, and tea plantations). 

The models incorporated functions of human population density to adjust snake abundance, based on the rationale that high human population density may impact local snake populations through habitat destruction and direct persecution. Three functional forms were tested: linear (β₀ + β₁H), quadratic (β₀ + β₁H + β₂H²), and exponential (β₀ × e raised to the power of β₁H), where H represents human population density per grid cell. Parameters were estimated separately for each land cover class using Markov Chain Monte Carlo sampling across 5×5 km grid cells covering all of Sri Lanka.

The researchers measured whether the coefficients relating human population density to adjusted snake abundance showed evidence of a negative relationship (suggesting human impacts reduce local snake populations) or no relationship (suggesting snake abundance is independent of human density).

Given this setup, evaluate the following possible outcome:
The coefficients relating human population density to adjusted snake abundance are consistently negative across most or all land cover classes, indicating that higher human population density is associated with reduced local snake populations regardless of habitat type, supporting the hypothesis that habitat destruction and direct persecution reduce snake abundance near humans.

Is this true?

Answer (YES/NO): YES